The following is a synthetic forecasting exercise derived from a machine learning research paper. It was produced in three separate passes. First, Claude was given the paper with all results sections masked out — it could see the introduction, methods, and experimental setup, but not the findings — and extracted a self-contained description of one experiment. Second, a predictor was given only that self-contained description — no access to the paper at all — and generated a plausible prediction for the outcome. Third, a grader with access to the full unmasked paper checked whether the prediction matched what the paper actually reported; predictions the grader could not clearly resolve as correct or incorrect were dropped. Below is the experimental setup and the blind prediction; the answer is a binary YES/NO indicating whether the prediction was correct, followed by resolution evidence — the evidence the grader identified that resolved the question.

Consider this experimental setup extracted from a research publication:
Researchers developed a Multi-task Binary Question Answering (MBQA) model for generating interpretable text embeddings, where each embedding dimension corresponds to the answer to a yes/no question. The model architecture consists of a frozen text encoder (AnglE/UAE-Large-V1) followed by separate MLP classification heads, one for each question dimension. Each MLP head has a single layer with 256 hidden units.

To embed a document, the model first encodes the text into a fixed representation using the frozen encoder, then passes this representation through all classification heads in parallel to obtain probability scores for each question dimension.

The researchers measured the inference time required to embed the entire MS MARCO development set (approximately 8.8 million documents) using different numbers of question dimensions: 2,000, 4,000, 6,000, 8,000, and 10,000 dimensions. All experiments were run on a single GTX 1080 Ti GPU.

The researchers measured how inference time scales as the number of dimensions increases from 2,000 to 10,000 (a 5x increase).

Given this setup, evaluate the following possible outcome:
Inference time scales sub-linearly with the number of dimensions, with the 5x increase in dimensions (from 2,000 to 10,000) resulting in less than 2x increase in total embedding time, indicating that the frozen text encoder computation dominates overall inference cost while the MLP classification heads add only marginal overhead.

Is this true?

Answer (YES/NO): YES